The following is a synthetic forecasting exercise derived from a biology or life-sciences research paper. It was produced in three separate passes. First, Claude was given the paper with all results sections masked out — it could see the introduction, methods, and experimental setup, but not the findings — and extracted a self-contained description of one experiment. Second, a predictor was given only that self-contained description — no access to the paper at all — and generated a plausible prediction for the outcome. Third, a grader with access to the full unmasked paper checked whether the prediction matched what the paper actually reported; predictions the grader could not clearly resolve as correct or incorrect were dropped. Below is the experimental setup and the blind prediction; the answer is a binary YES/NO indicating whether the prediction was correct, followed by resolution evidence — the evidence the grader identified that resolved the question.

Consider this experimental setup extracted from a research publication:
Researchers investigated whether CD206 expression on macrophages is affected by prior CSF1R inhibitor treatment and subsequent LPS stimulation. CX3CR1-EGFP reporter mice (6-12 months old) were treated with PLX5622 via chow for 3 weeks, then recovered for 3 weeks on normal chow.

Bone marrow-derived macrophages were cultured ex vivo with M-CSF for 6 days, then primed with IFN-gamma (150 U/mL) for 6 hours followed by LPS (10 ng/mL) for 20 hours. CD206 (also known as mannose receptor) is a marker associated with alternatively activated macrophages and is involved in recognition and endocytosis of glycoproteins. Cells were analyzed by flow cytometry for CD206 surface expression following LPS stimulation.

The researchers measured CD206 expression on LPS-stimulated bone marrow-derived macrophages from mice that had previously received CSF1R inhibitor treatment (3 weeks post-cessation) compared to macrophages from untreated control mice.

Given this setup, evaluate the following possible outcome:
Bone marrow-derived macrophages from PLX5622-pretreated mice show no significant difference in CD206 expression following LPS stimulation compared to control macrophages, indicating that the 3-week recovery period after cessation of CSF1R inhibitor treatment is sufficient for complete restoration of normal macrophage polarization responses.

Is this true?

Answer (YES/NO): NO